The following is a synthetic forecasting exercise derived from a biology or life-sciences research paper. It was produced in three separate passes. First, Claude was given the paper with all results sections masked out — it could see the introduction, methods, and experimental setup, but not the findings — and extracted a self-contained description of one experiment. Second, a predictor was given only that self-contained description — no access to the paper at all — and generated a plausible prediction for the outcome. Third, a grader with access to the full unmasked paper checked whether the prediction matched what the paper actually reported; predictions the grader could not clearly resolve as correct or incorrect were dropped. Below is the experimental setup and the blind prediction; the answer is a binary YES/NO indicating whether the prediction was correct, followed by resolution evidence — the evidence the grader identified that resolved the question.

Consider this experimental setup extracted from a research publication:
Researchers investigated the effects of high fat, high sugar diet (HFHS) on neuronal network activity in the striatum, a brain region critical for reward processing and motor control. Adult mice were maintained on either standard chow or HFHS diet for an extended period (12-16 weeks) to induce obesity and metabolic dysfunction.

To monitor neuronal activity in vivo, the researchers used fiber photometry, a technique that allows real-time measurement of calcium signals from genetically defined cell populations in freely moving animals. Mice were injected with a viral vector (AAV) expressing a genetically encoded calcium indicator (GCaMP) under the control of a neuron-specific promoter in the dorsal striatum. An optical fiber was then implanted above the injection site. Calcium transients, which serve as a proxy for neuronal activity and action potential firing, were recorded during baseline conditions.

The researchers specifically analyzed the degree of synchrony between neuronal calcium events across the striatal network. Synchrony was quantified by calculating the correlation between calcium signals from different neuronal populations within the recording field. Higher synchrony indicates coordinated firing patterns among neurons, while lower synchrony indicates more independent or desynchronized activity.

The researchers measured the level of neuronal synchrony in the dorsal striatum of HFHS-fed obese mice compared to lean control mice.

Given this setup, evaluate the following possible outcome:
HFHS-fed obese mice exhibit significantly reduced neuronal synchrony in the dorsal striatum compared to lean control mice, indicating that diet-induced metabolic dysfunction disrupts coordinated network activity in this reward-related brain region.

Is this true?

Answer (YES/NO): YES